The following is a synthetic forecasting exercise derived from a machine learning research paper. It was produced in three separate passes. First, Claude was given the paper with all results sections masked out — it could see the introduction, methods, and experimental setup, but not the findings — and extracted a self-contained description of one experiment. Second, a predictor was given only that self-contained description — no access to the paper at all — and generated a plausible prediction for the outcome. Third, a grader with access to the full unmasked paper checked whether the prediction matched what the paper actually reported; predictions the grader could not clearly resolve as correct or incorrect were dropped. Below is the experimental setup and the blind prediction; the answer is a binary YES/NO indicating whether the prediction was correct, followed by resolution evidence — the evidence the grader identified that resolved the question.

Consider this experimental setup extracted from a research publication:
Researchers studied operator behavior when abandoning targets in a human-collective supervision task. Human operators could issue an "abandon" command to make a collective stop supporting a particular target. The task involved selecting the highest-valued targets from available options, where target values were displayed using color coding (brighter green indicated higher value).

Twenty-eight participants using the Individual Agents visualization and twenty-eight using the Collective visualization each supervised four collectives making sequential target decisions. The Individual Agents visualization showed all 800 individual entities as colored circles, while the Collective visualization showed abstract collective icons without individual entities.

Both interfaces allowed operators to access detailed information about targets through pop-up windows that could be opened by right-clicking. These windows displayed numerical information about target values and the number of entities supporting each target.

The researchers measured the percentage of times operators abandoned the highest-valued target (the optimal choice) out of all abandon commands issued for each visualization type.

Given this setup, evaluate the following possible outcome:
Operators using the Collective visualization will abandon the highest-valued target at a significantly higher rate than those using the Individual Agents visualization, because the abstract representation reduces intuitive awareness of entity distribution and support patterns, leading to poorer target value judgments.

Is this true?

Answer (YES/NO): NO